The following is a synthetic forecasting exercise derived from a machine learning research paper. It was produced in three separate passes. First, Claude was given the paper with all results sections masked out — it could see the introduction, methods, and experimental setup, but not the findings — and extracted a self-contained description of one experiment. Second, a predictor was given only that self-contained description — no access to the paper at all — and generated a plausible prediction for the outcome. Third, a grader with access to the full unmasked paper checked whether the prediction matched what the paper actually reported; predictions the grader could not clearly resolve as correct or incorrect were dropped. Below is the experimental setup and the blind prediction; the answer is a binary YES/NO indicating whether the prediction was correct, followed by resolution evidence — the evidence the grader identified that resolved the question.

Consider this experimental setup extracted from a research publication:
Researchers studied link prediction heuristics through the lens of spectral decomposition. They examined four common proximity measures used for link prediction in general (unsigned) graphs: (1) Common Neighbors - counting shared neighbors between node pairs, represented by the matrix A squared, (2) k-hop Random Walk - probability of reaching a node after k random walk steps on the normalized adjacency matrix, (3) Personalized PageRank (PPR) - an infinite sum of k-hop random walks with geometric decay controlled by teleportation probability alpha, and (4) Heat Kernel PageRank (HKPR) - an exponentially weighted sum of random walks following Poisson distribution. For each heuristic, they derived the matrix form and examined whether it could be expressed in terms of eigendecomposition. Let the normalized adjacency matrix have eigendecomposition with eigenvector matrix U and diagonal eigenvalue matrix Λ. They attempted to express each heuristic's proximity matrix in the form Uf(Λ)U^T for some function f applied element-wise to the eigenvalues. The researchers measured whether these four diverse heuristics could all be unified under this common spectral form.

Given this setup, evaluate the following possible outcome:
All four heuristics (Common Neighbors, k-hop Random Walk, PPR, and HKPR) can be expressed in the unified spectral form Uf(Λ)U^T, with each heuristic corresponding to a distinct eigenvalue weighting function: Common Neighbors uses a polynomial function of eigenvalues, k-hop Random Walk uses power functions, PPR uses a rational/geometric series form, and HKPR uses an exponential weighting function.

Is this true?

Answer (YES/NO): YES